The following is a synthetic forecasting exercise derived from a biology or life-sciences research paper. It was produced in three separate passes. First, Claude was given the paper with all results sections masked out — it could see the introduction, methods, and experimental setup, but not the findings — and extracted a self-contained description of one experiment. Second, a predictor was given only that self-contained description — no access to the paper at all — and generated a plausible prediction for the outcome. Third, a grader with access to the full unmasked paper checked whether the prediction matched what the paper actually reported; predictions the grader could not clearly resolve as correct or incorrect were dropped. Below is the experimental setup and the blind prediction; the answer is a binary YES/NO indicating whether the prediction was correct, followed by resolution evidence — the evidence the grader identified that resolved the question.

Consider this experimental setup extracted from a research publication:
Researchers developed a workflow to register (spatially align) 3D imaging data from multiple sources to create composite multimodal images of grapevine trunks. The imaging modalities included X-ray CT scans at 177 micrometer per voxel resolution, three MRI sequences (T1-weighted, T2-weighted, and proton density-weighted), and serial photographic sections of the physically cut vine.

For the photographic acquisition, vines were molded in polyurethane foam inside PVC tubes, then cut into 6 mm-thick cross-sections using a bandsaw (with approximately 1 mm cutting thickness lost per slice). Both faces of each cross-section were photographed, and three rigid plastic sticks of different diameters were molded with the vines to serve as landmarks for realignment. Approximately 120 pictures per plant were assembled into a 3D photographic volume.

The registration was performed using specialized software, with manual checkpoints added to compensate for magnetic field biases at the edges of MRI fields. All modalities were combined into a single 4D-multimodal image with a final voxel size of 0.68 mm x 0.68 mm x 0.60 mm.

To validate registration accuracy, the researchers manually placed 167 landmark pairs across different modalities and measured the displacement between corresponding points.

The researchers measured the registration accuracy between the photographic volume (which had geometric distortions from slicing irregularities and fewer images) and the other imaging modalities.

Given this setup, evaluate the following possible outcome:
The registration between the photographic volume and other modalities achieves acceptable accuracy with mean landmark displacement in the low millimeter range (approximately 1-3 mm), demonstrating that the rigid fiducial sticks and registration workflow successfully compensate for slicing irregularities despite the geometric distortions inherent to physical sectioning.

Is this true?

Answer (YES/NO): YES